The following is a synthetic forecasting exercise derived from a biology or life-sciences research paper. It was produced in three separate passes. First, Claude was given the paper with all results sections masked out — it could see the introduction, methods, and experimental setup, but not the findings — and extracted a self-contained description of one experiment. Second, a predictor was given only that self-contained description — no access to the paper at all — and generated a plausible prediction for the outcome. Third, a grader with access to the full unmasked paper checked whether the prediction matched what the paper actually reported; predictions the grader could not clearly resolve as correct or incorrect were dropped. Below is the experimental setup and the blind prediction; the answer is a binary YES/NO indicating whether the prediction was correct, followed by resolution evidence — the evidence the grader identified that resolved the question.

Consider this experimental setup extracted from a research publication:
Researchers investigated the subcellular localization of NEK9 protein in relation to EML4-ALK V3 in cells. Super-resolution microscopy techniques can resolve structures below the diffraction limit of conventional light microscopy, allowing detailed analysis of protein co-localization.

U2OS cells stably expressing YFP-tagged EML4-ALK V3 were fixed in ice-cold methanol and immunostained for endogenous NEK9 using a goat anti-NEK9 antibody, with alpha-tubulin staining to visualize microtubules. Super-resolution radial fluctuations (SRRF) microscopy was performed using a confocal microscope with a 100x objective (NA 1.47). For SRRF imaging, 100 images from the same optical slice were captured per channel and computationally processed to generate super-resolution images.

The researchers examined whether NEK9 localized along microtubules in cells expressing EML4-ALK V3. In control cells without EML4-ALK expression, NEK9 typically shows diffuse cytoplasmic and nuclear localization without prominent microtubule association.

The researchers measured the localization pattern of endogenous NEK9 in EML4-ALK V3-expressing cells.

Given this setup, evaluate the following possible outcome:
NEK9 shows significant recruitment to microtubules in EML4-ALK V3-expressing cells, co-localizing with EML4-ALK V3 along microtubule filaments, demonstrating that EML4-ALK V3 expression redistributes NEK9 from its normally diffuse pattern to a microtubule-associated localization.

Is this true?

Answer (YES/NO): YES